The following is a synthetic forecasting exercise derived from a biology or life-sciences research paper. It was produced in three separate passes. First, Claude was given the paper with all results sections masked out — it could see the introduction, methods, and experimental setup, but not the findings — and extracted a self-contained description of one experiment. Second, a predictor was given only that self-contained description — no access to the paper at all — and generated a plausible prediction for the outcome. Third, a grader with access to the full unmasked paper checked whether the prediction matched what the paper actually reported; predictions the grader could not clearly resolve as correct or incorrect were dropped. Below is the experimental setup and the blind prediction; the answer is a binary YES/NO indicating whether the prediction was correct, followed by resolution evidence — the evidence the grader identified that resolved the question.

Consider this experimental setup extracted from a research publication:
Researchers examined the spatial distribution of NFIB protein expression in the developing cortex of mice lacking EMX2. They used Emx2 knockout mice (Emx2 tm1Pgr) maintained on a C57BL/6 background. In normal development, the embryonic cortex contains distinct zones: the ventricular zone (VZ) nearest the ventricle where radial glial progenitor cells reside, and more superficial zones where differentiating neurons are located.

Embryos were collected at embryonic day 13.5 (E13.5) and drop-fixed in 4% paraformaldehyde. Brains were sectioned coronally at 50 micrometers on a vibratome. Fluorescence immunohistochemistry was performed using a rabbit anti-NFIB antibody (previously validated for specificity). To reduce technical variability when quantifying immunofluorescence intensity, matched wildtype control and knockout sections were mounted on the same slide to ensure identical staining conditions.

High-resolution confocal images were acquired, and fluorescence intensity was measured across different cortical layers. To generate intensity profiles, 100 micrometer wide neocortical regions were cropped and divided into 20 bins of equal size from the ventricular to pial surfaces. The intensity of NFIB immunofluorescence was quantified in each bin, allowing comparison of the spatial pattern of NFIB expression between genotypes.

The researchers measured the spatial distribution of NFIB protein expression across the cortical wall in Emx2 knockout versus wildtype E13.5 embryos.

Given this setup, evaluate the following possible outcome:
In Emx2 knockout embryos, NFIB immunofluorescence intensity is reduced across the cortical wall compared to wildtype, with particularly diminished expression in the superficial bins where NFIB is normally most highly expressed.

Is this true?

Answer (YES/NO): NO